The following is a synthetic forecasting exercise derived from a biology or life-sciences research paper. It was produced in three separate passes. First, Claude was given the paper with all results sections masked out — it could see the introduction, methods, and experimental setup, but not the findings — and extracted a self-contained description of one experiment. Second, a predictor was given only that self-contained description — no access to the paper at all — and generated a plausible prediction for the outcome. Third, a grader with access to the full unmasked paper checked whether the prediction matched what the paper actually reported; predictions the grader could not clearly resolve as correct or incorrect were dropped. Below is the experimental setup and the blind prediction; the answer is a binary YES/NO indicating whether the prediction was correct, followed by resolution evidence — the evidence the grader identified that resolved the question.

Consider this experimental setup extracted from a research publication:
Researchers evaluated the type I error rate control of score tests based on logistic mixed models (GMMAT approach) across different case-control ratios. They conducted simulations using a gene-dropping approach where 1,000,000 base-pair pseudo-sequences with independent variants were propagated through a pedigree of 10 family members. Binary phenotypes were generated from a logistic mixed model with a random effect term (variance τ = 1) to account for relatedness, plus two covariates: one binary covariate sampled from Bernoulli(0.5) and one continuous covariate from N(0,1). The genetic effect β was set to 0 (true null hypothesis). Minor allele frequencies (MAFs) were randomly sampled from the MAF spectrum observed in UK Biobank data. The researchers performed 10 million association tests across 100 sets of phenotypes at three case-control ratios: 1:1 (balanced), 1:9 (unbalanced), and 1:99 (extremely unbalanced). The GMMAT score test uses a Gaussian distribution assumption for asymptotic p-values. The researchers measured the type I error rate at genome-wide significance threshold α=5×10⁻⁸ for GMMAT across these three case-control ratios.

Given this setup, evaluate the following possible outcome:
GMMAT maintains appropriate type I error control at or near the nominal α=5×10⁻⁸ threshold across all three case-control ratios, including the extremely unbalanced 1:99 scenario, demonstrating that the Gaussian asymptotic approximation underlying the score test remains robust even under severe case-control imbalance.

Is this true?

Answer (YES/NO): NO